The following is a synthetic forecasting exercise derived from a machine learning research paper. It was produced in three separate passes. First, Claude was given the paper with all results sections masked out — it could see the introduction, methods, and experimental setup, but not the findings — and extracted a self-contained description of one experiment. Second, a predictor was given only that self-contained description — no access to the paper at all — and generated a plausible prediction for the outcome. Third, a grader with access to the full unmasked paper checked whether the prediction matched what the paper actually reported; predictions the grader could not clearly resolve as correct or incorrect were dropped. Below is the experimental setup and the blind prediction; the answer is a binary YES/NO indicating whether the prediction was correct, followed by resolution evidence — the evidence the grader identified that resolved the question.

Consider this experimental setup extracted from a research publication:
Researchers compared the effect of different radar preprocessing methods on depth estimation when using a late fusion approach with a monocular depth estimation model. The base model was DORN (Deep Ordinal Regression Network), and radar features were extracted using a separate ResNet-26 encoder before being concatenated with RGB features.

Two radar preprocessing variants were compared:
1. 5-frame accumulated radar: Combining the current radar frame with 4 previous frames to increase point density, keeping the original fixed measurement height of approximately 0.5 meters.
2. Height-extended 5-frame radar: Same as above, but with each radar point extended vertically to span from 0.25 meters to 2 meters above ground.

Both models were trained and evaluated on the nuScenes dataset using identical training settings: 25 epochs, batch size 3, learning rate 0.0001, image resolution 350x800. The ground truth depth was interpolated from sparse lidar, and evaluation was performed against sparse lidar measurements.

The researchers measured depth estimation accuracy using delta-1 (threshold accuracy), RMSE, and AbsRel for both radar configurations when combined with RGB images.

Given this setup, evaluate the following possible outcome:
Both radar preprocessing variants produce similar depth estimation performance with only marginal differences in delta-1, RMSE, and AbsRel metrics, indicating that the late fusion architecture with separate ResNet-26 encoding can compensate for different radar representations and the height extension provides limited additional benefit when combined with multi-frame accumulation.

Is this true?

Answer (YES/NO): NO